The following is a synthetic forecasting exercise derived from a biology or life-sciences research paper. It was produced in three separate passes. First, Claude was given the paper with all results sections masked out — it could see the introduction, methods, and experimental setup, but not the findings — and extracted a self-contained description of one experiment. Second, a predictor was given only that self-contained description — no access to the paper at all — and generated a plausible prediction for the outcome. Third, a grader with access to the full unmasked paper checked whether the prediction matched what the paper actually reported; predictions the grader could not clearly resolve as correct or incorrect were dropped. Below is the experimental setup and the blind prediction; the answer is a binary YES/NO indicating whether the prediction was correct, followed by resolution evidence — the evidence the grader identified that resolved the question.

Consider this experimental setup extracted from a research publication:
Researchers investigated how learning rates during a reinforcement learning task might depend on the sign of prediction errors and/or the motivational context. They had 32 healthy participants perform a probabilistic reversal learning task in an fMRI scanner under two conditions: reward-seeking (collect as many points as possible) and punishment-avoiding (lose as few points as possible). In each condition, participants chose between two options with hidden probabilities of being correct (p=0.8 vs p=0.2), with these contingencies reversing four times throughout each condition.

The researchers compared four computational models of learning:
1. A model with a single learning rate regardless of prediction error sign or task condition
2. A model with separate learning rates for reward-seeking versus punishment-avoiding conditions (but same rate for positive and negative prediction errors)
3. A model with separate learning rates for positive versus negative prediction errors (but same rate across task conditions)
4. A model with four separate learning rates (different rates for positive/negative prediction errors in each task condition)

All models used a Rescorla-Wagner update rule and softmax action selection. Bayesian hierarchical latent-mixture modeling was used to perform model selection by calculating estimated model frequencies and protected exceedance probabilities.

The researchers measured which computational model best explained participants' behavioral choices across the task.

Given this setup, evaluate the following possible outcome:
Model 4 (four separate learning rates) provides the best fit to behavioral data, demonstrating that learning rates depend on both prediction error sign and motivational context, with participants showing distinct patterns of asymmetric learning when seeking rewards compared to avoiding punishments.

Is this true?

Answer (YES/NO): NO